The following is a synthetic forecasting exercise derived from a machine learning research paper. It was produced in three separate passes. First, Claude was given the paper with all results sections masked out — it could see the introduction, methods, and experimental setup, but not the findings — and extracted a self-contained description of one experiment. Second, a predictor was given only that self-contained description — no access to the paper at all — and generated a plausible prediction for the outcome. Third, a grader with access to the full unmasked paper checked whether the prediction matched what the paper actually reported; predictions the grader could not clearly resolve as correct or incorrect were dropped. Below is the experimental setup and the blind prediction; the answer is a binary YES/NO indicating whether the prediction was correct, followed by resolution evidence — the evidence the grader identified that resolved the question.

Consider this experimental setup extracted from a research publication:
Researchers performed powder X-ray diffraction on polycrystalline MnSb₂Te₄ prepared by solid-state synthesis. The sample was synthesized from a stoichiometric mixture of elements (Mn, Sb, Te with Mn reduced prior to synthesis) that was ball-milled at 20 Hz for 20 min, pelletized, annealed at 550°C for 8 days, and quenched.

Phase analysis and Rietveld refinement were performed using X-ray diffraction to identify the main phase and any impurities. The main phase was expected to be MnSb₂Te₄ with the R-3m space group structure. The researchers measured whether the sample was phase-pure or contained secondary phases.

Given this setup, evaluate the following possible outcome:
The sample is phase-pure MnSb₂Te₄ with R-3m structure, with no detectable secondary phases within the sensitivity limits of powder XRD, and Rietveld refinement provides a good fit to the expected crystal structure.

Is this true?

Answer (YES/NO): NO